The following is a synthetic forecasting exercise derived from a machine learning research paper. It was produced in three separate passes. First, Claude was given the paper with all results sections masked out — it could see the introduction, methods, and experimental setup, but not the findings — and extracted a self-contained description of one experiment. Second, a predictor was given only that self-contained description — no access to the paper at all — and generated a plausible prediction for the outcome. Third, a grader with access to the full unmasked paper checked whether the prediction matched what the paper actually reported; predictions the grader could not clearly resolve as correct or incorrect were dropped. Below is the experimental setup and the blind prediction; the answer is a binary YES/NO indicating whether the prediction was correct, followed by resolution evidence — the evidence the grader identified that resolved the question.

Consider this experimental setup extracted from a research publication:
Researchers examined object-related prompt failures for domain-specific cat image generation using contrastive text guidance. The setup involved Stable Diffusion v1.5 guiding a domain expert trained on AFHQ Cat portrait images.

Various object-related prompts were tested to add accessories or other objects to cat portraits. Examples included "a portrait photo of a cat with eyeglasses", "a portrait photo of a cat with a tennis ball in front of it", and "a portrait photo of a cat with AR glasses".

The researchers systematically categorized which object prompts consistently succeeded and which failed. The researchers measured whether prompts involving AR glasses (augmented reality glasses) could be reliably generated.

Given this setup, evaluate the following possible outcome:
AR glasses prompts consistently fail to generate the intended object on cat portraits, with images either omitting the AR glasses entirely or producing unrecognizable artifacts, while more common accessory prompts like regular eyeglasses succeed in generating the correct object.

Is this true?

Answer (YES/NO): NO